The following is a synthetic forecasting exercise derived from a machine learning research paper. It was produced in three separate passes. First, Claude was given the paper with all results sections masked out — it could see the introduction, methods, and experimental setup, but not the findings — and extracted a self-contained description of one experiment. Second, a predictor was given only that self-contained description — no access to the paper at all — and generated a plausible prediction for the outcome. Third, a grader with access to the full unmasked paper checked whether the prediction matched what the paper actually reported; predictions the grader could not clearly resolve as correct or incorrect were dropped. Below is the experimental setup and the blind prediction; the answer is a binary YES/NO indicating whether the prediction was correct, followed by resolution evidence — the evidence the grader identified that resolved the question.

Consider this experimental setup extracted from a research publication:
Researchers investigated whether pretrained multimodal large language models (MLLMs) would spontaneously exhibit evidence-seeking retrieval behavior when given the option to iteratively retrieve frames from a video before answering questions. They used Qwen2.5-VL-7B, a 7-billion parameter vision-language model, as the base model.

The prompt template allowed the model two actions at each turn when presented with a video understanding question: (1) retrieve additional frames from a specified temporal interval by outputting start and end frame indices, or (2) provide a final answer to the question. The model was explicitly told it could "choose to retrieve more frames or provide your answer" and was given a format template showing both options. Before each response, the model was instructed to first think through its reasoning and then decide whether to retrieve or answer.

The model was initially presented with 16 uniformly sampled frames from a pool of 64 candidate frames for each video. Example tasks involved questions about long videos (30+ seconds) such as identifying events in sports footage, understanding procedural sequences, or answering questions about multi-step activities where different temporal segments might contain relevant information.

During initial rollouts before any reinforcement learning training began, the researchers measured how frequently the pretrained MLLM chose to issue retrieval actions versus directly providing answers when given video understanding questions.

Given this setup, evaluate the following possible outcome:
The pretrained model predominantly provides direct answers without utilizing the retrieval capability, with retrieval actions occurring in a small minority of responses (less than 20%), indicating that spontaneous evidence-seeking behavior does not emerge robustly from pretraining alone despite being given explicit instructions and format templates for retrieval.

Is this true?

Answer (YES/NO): YES